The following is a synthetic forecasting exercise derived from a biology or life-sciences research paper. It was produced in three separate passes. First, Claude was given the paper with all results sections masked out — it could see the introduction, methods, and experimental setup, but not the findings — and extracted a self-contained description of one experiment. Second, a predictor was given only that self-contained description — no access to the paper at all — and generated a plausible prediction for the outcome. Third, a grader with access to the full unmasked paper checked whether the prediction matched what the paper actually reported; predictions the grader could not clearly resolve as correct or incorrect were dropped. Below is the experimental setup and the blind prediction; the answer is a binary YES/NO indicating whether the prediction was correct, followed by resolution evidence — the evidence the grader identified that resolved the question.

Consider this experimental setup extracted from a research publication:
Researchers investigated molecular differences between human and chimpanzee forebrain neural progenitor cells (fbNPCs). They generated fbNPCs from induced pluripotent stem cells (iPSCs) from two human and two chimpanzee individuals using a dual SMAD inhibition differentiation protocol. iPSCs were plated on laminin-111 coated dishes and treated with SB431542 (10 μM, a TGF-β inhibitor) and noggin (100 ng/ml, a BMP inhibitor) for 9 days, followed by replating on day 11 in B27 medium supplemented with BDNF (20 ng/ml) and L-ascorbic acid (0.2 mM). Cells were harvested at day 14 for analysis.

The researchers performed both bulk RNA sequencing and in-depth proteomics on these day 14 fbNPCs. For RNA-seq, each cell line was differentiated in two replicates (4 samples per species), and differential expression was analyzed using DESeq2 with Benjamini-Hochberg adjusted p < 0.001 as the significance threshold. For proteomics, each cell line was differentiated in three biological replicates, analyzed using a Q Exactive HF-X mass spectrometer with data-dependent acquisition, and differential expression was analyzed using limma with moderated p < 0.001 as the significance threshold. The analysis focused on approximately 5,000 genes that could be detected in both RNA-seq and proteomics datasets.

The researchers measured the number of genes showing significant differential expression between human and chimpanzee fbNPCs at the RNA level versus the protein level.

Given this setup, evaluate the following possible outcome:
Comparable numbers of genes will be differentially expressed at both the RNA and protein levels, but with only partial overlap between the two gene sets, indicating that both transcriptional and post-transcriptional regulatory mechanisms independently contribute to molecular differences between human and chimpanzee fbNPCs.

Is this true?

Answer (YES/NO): NO